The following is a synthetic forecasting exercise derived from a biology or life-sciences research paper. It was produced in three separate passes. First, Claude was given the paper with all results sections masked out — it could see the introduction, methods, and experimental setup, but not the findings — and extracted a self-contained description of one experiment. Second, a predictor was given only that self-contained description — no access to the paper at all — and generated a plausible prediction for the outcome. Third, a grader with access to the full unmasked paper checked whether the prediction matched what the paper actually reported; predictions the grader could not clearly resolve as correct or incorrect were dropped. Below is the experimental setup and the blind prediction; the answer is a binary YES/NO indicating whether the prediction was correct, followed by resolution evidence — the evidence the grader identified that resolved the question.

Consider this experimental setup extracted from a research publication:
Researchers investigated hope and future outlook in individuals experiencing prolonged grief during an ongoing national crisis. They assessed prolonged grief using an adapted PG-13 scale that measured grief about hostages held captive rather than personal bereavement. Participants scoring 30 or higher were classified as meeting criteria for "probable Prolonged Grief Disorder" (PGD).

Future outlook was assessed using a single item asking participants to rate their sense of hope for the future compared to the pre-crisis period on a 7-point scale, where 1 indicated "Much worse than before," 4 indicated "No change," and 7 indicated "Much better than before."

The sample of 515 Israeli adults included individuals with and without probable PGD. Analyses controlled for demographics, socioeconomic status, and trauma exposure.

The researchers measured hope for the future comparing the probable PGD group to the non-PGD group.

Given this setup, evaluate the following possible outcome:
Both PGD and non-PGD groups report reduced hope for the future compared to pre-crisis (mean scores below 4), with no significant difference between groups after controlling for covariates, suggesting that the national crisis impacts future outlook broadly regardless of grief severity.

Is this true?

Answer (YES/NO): NO